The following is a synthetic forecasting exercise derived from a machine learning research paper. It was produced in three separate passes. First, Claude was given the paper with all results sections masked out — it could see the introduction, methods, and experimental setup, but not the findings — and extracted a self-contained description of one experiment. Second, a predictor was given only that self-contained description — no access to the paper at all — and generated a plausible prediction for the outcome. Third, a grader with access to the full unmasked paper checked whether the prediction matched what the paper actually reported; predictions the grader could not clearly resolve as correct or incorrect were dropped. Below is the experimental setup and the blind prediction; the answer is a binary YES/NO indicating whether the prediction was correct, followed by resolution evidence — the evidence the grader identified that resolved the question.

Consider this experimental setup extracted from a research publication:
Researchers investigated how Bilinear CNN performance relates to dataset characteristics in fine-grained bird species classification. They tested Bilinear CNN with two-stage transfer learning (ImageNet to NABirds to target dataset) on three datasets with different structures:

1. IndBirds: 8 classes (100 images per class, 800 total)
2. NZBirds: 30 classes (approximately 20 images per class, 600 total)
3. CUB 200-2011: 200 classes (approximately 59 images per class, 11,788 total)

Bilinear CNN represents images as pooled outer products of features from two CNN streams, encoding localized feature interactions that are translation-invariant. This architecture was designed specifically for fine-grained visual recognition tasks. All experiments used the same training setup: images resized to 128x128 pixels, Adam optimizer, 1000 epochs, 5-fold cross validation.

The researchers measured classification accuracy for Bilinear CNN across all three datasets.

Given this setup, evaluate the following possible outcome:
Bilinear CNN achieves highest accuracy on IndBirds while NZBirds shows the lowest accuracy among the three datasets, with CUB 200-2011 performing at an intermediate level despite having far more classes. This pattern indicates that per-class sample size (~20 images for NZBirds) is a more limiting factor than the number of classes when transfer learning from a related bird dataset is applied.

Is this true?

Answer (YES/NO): YES